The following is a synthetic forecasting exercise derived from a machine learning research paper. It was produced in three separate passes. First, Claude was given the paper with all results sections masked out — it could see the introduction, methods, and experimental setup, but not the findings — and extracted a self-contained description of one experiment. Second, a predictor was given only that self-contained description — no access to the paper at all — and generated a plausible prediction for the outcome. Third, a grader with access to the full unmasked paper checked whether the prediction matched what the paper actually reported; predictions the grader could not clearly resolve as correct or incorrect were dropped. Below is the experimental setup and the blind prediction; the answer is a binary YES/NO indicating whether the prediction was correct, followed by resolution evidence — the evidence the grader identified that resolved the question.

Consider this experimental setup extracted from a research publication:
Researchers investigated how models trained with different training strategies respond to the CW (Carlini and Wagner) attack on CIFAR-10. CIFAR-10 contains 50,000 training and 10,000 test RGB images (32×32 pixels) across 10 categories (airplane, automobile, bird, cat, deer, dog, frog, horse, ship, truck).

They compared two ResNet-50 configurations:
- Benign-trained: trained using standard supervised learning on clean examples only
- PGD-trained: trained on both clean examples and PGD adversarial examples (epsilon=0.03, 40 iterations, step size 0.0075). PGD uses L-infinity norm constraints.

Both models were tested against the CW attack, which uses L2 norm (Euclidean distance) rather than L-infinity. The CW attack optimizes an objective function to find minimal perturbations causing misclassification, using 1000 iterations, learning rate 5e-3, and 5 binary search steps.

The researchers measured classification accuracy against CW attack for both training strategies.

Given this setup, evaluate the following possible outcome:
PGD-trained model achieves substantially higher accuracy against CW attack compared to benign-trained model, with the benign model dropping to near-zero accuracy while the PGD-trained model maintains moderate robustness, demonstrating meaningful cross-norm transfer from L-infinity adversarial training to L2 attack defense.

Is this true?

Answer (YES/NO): NO